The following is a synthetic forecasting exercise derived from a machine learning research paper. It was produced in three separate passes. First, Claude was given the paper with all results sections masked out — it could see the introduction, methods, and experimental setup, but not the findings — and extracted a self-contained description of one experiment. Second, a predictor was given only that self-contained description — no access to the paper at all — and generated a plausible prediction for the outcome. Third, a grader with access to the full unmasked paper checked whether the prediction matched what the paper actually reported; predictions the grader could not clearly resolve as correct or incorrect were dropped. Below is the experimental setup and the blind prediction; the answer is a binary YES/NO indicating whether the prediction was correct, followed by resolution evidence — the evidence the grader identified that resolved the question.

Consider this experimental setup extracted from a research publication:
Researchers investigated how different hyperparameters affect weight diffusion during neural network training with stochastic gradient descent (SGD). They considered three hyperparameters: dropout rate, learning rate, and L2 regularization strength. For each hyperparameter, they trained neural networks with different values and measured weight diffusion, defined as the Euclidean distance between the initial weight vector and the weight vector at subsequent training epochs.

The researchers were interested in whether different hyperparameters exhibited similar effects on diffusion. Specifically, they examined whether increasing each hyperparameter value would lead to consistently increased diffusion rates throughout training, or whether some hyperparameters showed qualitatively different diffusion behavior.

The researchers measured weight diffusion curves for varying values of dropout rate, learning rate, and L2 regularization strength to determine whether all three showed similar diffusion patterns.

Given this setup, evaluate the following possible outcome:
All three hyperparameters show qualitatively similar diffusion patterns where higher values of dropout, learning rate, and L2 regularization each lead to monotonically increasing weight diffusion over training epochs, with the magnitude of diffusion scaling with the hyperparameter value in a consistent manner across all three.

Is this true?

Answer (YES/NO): NO